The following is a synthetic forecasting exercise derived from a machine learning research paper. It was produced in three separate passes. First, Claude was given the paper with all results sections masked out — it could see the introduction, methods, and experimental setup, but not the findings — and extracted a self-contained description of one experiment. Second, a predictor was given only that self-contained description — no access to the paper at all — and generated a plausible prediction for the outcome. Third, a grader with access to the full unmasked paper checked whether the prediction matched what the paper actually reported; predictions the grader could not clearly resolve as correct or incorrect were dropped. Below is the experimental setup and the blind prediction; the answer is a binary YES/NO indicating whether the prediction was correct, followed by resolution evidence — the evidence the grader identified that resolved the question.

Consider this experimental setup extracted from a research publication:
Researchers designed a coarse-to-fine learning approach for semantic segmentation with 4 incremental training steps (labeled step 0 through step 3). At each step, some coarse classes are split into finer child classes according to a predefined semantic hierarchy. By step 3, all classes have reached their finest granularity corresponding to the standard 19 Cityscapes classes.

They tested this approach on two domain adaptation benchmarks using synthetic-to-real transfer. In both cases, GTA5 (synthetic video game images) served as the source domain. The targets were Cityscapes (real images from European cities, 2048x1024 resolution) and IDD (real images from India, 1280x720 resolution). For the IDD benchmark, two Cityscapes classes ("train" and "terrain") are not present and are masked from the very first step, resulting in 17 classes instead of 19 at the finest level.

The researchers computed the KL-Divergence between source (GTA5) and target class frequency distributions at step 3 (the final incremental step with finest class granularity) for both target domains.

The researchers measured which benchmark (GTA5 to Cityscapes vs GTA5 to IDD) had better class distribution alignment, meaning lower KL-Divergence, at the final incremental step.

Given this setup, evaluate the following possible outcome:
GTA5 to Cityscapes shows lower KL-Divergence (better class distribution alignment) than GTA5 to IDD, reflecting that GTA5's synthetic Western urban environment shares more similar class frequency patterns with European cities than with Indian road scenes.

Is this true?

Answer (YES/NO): YES